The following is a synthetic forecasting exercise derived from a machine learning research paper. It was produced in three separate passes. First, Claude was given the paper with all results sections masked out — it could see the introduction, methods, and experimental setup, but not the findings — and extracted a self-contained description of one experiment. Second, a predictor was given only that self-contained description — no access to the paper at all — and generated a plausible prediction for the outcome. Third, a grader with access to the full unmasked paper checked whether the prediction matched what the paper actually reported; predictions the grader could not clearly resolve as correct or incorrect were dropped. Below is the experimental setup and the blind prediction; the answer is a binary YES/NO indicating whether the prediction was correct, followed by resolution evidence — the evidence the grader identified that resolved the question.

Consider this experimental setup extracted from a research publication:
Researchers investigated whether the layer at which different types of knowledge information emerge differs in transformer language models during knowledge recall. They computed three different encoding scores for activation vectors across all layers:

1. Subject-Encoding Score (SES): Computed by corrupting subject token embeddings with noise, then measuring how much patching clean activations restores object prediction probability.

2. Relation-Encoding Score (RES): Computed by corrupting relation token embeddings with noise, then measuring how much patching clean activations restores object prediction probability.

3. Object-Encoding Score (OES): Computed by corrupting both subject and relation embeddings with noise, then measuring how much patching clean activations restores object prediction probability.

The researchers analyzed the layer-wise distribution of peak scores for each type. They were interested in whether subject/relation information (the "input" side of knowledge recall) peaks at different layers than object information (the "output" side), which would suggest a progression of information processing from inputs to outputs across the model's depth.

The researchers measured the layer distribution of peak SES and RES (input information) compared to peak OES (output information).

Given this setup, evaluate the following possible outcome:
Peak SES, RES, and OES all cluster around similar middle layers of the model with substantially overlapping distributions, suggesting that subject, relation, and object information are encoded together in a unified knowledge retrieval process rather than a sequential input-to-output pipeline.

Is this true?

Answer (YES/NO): NO